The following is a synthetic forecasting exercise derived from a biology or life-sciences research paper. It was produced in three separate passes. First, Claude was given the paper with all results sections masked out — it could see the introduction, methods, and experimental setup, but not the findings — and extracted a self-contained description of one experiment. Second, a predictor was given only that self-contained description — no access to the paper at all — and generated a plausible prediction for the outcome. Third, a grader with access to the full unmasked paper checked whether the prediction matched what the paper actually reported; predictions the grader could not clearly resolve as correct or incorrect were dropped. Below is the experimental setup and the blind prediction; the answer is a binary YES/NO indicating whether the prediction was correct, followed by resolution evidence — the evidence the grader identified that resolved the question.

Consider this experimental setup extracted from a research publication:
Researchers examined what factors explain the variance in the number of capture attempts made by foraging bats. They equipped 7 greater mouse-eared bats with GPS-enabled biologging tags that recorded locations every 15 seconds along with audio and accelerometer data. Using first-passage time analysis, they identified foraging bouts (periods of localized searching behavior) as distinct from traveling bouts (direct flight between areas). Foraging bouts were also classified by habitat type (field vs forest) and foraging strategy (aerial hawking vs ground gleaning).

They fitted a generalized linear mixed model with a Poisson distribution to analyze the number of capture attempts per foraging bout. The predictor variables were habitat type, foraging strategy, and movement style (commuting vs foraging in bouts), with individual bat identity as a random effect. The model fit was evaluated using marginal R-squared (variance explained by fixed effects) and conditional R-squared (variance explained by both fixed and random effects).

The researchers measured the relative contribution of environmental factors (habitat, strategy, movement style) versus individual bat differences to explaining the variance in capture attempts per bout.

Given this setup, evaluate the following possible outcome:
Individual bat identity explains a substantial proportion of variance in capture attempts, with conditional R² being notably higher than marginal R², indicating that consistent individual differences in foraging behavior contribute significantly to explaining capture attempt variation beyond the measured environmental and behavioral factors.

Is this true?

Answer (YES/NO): YES